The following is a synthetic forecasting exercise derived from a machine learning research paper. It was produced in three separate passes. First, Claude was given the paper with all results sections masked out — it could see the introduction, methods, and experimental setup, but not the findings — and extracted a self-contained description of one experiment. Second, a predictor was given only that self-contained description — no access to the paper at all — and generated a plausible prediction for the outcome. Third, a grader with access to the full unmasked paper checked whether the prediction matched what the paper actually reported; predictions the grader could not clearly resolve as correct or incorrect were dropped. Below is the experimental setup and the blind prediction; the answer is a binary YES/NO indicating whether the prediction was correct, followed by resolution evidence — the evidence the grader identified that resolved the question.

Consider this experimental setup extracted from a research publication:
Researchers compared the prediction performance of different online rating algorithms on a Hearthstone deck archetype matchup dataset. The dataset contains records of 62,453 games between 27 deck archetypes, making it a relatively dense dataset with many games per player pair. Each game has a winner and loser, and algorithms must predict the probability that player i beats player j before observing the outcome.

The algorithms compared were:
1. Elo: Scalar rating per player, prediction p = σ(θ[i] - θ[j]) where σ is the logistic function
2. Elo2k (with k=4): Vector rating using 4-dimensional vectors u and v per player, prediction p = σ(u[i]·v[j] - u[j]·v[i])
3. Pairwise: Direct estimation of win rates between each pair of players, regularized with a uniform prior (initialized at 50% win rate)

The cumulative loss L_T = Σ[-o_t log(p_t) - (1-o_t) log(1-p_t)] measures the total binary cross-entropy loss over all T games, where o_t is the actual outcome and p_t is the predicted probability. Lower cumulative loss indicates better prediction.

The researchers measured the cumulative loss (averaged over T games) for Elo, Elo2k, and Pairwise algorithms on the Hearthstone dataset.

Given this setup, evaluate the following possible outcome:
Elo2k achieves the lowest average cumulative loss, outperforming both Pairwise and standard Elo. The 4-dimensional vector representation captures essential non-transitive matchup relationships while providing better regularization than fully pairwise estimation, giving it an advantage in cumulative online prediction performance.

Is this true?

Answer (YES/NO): YES